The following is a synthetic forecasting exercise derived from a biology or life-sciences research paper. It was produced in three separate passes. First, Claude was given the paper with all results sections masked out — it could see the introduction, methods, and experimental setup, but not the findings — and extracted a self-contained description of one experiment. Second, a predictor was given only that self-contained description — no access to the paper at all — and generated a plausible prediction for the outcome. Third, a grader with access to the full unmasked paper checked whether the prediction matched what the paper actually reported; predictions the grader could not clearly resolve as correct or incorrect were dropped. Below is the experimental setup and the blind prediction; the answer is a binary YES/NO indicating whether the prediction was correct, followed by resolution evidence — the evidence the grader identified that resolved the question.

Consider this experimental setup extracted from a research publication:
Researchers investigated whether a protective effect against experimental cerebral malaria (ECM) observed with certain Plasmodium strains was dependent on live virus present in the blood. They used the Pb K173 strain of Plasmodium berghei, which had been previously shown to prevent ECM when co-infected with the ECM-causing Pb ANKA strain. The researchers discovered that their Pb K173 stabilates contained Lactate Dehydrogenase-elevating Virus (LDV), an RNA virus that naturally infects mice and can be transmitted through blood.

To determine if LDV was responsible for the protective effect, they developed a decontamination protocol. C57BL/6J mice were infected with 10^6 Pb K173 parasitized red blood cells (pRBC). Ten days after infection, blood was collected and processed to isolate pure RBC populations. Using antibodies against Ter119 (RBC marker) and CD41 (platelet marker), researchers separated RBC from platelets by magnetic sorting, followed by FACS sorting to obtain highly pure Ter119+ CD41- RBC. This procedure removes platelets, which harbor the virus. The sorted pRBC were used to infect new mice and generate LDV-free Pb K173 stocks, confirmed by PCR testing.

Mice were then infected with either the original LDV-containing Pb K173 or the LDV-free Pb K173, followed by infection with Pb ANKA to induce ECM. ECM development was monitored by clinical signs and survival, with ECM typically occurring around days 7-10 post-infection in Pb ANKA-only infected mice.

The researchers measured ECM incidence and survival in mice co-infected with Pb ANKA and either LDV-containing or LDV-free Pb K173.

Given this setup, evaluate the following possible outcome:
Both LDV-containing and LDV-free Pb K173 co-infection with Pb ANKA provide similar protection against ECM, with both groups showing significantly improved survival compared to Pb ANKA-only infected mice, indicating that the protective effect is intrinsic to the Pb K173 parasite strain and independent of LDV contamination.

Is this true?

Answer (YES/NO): NO